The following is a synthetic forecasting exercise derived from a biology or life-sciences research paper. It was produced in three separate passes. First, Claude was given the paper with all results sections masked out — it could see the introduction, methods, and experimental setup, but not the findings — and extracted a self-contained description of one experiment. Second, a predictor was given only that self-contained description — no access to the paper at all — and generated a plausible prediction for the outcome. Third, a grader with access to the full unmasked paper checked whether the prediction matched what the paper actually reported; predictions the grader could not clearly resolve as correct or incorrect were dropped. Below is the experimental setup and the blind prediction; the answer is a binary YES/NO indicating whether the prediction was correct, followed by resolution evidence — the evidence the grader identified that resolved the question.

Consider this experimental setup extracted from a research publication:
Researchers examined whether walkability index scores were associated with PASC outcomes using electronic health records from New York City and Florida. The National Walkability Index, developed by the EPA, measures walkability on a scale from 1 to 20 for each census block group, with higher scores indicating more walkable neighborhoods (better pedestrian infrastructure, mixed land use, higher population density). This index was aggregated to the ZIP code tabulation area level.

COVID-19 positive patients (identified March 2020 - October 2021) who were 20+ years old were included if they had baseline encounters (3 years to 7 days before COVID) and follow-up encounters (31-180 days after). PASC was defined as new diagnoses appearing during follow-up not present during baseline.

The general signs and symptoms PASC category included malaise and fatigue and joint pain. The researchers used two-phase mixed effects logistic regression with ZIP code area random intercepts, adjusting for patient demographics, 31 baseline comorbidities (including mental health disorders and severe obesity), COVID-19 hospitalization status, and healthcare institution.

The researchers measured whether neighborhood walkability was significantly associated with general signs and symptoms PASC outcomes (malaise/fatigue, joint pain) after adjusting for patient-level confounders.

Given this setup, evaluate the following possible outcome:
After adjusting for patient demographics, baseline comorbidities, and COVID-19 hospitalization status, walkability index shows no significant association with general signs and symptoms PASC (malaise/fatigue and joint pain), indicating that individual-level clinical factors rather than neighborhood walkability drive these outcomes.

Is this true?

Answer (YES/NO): YES